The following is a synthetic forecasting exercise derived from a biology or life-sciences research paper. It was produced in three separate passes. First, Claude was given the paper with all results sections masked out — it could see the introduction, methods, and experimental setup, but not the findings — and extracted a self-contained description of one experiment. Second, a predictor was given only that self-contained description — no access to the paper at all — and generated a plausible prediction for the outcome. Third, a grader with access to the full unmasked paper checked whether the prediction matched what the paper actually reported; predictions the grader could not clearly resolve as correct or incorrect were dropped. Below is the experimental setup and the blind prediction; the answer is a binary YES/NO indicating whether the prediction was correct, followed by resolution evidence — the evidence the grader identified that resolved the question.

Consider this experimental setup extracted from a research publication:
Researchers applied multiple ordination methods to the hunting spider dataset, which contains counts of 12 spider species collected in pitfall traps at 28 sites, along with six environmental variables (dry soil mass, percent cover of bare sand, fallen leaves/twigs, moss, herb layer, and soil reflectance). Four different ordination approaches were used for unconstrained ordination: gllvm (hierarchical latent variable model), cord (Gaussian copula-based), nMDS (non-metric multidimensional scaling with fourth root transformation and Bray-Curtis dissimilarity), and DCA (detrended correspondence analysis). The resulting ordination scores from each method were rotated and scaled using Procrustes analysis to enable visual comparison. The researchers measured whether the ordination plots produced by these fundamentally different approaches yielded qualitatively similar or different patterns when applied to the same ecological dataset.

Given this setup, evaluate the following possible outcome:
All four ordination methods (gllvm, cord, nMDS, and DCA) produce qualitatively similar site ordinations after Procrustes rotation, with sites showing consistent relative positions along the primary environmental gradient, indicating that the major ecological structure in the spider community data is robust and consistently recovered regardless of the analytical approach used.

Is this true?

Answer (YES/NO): YES